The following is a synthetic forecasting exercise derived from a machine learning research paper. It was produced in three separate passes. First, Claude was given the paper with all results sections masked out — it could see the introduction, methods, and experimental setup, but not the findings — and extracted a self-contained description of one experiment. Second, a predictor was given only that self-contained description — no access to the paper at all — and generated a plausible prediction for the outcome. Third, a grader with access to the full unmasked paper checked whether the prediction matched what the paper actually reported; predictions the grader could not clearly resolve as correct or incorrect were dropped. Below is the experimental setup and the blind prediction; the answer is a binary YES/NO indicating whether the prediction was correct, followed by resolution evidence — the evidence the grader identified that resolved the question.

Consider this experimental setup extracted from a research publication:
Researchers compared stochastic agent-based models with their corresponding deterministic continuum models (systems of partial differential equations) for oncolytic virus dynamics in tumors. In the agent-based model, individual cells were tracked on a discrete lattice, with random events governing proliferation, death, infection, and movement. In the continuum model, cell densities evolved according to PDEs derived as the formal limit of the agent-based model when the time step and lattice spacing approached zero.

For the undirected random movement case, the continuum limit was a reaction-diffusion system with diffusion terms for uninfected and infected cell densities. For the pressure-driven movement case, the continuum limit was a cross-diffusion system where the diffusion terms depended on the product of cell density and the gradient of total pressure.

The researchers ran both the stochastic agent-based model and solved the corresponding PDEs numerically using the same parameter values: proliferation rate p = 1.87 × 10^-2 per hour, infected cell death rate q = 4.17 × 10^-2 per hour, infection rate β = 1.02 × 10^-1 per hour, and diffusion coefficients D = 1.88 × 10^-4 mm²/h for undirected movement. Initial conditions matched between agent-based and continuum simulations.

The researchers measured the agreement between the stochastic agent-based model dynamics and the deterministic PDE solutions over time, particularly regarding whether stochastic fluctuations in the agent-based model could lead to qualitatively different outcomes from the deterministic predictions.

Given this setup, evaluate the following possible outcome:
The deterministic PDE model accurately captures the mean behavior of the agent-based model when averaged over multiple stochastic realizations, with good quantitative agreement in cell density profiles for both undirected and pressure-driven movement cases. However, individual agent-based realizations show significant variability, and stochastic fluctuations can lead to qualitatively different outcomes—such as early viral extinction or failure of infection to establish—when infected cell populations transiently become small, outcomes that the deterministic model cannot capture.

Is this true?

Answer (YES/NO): NO